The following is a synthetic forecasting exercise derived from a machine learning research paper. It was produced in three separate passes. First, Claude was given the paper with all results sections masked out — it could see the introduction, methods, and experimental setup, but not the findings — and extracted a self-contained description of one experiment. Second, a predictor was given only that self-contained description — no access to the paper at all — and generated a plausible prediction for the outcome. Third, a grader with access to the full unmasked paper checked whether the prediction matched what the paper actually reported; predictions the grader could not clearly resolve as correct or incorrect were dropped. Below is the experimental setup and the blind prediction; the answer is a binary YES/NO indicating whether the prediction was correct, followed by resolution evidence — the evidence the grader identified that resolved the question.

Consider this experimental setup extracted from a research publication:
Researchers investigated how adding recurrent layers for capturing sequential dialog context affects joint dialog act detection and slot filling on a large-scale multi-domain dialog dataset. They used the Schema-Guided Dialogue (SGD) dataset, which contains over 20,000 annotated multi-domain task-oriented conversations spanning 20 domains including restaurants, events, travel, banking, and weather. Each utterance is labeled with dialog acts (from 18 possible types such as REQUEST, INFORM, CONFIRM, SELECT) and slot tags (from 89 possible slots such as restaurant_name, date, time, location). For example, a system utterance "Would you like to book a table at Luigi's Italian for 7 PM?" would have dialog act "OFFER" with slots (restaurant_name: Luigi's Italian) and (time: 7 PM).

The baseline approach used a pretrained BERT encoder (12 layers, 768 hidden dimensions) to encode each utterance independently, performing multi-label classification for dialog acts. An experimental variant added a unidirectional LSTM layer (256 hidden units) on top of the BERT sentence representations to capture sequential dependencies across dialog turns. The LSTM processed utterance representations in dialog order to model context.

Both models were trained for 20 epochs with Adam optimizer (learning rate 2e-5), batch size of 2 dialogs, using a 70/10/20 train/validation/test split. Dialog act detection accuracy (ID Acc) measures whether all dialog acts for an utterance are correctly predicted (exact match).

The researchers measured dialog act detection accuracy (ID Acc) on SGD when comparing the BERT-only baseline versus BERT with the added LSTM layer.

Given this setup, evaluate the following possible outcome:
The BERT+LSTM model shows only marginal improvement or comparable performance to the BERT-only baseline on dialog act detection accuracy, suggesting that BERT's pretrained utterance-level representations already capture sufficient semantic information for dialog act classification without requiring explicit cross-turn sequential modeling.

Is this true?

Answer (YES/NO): NO